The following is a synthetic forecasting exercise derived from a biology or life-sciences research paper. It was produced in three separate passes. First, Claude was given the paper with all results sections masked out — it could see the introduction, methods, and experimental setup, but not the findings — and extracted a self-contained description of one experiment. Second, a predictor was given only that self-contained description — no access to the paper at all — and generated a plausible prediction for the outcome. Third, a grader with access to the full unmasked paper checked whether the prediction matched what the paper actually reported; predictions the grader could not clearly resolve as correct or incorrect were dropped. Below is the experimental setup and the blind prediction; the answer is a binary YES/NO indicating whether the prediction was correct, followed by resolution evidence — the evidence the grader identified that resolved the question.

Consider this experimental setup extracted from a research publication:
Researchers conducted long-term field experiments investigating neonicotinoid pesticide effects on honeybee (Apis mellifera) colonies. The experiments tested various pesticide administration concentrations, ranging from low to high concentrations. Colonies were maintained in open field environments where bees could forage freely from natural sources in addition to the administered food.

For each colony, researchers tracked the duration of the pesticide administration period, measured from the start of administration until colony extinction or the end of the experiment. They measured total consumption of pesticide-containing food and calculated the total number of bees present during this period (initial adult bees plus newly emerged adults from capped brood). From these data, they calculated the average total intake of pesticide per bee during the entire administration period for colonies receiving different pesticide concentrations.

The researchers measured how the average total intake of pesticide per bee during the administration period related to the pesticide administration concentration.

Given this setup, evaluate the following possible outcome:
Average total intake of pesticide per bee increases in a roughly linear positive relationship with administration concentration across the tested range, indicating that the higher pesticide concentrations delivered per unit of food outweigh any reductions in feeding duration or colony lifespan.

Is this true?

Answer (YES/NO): NO